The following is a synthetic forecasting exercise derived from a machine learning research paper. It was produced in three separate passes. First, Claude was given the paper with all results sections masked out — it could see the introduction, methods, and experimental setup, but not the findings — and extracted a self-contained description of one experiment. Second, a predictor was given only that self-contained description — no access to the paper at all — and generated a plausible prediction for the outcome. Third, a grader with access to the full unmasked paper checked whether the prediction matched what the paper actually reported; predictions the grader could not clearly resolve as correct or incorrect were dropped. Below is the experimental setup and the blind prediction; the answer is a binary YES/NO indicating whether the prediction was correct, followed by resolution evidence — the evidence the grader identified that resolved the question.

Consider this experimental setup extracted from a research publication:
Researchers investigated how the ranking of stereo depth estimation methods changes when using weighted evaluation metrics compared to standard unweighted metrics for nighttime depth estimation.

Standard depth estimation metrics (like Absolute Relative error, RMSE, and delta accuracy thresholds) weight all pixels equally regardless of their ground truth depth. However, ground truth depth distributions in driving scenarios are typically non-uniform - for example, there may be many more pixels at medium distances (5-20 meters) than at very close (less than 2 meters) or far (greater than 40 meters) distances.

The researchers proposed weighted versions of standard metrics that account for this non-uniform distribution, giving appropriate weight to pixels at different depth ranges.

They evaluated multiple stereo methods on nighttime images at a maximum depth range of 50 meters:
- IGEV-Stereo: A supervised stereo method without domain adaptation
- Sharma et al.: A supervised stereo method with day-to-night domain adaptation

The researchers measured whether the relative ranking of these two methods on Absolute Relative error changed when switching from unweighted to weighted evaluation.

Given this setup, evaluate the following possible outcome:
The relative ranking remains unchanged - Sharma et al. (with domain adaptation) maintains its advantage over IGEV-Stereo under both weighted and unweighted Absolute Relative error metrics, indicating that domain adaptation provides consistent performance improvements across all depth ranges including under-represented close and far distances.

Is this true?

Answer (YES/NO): NO